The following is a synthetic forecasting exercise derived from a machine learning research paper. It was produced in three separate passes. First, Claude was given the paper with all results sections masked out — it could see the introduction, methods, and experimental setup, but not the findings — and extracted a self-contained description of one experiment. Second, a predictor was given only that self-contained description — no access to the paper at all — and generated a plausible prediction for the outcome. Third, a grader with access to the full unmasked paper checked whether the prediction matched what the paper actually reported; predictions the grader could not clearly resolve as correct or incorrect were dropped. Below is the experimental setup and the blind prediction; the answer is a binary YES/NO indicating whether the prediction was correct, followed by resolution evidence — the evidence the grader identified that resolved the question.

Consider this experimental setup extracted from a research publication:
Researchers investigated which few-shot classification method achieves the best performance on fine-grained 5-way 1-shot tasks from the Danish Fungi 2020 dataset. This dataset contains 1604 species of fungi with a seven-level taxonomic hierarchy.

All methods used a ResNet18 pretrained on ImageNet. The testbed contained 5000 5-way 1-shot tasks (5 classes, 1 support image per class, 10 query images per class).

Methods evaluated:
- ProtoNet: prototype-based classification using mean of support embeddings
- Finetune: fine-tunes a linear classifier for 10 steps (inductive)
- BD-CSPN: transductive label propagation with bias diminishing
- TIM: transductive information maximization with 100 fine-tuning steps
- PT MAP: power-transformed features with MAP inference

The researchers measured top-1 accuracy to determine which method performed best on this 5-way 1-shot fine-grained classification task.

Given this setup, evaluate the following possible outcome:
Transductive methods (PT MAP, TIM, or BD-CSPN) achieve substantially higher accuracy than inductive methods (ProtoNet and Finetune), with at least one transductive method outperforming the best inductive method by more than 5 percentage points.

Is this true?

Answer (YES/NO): NO